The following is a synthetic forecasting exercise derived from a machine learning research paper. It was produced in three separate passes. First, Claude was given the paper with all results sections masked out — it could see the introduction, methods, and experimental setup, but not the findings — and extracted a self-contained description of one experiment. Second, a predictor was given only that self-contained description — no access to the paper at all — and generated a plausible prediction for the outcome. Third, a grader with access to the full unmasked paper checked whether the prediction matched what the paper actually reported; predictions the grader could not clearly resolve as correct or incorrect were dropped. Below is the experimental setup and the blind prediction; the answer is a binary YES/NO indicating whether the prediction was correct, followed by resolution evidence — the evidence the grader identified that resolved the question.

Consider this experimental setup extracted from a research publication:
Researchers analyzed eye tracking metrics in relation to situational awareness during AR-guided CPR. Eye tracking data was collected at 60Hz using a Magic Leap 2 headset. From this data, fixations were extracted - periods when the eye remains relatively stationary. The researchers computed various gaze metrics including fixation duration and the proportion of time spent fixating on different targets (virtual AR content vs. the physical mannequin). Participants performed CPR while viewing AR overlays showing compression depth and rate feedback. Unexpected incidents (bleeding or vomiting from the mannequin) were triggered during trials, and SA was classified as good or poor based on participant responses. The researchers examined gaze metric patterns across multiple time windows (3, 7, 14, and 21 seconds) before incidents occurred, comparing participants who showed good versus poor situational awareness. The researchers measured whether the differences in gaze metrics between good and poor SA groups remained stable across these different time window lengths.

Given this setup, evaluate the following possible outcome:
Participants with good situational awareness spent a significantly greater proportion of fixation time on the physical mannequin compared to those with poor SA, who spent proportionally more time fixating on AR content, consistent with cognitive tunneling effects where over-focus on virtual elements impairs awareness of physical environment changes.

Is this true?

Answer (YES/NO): YES